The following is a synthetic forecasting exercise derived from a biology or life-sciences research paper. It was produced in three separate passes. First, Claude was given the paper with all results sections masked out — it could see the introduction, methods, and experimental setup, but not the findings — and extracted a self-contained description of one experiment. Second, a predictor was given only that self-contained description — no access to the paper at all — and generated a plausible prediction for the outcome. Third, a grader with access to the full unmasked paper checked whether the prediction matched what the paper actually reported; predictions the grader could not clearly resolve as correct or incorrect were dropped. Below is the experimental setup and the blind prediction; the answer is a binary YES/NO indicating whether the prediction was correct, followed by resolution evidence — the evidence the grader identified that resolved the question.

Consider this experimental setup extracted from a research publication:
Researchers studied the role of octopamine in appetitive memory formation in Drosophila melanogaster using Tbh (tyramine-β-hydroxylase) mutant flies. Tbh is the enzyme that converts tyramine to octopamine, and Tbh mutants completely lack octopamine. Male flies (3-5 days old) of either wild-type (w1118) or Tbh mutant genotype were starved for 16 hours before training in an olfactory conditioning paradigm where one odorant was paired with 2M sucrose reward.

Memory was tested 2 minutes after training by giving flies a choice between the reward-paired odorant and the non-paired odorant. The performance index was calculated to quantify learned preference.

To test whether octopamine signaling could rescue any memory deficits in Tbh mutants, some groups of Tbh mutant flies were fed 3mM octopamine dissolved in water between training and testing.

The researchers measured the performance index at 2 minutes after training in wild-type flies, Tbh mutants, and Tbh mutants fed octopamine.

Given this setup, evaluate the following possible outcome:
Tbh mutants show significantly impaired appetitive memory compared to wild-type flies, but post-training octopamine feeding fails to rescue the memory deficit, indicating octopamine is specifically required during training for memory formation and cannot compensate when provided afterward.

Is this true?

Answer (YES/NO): NO